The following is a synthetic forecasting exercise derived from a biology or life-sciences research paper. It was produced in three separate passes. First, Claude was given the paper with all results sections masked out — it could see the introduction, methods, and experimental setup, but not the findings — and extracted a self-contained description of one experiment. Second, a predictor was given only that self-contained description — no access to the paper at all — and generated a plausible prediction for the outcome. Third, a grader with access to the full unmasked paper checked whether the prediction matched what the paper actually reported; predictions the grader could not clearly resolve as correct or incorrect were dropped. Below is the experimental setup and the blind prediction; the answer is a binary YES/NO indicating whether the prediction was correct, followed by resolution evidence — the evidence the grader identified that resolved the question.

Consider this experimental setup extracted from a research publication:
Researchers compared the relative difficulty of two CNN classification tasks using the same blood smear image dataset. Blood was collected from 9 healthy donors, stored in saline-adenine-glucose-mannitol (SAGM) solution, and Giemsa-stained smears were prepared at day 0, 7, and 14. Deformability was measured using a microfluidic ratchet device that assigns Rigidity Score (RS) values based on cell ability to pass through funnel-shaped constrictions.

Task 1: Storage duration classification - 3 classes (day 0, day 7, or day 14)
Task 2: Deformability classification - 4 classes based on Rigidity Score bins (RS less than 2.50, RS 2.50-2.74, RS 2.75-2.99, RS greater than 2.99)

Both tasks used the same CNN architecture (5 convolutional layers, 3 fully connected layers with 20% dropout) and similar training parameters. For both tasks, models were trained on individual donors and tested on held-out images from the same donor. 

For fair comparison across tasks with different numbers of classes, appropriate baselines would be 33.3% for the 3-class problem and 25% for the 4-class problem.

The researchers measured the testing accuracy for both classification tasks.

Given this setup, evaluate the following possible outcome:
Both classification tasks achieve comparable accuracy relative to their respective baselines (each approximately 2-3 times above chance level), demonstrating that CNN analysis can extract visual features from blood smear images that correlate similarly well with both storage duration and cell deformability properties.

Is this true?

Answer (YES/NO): YES